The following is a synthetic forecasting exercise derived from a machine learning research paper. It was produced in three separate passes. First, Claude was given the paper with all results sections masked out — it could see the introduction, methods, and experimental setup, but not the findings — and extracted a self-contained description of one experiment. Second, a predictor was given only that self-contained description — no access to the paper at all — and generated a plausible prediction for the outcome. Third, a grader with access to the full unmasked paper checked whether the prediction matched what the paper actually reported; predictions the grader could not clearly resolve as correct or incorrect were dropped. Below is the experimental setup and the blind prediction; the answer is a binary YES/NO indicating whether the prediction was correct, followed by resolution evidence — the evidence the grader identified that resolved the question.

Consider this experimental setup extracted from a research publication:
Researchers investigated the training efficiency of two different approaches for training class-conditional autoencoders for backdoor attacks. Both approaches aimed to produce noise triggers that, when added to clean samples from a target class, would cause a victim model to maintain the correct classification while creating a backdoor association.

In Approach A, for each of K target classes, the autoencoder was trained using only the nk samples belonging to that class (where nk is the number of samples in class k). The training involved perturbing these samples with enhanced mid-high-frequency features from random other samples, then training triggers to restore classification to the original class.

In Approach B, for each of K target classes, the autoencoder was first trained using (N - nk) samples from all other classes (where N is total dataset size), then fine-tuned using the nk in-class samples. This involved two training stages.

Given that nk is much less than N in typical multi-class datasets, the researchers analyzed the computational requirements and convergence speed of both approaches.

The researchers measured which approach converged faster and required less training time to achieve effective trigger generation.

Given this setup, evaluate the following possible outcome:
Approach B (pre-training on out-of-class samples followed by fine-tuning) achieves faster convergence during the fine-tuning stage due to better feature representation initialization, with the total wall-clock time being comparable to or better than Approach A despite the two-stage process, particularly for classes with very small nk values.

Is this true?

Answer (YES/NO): NO